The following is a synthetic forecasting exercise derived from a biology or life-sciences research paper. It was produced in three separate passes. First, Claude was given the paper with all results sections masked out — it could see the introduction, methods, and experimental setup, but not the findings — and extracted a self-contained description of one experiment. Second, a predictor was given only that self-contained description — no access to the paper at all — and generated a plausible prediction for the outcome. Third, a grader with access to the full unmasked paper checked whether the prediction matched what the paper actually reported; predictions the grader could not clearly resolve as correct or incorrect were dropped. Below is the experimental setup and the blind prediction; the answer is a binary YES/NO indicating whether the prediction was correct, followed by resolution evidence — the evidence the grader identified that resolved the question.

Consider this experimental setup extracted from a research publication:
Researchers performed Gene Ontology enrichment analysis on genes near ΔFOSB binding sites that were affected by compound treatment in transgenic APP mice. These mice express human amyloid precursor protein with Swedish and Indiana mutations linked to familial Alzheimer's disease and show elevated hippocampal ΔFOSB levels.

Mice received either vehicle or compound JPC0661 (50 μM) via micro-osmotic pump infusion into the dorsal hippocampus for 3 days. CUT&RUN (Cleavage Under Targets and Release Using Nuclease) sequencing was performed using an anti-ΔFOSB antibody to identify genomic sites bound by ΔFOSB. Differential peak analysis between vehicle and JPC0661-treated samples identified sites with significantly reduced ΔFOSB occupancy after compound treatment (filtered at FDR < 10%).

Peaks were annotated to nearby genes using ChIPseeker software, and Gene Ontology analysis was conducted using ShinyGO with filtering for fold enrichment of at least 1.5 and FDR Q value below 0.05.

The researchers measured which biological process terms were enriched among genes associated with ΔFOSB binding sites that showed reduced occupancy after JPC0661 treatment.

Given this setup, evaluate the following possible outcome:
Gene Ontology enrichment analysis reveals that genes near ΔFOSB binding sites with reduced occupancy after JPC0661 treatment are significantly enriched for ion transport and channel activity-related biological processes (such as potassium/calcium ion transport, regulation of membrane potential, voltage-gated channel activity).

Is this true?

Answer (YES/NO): NO